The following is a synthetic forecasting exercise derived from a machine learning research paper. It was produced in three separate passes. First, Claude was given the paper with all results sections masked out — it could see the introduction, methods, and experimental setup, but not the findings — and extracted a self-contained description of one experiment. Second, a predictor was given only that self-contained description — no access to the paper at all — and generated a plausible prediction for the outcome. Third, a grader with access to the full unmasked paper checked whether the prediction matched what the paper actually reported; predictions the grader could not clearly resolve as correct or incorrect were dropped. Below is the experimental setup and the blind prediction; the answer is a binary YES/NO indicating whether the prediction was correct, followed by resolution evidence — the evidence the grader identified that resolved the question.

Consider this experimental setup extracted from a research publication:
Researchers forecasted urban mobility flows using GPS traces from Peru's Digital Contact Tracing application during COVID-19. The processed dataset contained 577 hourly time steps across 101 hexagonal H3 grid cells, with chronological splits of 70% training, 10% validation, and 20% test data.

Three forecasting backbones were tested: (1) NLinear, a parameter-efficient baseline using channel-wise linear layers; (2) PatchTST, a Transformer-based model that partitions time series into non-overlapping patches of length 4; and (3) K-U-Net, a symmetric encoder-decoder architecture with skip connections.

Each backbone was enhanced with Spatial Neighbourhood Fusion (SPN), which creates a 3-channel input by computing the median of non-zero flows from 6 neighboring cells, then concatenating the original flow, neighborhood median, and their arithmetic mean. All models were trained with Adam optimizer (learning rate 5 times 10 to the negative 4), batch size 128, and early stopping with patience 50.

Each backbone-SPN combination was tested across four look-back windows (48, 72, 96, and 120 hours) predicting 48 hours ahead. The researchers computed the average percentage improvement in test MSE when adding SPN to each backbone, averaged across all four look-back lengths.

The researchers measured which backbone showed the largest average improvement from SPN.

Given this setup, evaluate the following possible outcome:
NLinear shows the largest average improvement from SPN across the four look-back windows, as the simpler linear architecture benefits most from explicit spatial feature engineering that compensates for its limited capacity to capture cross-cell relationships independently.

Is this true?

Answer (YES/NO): NO